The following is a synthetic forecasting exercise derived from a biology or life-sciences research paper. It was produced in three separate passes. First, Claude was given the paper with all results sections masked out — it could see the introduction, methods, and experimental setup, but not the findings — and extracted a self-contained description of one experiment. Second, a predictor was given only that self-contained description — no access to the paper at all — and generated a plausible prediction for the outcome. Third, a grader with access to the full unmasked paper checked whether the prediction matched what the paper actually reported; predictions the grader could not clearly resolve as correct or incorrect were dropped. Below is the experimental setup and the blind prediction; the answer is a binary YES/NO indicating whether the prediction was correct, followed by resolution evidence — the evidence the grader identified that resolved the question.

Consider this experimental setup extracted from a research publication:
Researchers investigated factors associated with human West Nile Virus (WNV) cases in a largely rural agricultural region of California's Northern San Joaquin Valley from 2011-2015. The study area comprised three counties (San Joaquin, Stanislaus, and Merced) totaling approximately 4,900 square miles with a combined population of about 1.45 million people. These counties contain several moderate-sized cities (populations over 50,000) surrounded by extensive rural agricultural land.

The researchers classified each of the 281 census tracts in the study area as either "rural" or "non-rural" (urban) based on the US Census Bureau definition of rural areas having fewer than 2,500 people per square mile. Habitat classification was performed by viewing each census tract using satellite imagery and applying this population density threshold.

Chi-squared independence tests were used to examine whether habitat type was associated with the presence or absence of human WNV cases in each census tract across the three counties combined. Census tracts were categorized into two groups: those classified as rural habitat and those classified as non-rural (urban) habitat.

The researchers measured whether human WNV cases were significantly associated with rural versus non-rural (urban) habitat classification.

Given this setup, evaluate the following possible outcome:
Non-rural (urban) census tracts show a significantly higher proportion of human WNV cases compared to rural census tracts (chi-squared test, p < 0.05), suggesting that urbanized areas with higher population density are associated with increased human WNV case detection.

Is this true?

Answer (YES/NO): YES